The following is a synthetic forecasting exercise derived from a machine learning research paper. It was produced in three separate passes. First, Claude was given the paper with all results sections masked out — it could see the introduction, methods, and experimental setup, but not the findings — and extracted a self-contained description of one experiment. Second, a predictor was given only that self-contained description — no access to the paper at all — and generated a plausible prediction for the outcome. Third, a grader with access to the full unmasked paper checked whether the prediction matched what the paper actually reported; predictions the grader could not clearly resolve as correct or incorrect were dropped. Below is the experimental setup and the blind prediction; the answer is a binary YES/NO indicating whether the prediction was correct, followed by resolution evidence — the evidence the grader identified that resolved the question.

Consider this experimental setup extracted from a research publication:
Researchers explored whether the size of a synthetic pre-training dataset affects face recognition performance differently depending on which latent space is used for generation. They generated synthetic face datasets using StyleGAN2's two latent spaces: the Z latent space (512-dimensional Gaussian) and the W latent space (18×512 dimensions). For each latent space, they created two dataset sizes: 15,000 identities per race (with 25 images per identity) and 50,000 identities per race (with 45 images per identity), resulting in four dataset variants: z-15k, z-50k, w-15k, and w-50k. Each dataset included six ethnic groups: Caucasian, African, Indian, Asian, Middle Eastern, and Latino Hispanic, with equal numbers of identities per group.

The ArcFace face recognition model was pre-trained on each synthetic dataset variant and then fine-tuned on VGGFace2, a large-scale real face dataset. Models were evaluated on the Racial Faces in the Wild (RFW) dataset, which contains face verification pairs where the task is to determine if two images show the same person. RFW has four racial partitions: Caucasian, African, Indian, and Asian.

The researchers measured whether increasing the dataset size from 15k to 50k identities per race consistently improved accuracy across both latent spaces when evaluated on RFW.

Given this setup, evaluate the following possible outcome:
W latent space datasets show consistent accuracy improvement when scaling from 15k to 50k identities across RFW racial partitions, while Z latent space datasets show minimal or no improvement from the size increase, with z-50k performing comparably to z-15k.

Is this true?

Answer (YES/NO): NO